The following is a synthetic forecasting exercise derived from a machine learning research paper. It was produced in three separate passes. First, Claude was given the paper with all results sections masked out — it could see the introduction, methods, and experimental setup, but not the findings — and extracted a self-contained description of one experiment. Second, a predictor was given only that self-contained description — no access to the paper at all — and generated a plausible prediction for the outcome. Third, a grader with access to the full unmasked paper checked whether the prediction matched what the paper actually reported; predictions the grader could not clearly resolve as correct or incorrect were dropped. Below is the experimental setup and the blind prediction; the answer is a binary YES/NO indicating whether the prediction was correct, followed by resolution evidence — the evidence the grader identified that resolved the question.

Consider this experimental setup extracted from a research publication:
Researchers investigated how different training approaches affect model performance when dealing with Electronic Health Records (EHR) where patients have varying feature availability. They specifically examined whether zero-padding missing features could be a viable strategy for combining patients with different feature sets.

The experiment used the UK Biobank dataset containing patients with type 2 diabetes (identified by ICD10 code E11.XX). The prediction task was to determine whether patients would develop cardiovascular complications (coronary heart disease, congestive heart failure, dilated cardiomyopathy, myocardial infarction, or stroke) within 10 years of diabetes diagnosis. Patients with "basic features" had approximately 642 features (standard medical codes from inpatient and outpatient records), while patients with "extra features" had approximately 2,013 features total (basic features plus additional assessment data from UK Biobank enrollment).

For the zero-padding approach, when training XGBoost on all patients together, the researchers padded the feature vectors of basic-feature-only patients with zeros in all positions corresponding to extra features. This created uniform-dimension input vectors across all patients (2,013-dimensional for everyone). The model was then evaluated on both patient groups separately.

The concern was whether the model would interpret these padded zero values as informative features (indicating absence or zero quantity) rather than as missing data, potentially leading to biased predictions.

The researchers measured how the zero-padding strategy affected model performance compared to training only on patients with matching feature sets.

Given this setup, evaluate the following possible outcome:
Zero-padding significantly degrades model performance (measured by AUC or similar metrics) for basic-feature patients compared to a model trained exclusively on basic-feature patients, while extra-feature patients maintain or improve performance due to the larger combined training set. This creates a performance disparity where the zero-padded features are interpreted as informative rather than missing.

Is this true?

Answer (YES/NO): NO